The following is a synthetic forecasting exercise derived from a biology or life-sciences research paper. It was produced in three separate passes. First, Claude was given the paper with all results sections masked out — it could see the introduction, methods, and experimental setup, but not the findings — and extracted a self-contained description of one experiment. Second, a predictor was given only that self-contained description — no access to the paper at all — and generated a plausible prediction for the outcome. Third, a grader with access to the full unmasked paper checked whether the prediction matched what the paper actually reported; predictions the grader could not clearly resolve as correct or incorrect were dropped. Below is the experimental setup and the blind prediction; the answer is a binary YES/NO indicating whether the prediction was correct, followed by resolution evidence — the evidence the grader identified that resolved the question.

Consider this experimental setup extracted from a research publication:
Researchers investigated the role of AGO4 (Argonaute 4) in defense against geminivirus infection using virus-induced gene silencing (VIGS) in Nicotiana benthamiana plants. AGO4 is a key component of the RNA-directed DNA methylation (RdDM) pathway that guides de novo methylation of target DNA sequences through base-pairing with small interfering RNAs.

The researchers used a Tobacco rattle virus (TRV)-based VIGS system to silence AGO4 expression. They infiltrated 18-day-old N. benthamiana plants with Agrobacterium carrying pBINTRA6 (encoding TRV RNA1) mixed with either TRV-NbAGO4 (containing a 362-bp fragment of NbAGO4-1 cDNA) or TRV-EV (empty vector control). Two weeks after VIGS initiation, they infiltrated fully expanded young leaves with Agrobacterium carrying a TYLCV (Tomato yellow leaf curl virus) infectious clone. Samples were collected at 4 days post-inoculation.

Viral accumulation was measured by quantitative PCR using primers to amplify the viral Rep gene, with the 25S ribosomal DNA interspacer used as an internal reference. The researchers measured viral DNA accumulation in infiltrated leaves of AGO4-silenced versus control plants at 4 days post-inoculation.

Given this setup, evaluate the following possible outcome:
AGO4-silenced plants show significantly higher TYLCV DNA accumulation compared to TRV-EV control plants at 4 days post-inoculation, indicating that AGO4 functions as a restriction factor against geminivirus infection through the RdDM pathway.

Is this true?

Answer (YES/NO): NO